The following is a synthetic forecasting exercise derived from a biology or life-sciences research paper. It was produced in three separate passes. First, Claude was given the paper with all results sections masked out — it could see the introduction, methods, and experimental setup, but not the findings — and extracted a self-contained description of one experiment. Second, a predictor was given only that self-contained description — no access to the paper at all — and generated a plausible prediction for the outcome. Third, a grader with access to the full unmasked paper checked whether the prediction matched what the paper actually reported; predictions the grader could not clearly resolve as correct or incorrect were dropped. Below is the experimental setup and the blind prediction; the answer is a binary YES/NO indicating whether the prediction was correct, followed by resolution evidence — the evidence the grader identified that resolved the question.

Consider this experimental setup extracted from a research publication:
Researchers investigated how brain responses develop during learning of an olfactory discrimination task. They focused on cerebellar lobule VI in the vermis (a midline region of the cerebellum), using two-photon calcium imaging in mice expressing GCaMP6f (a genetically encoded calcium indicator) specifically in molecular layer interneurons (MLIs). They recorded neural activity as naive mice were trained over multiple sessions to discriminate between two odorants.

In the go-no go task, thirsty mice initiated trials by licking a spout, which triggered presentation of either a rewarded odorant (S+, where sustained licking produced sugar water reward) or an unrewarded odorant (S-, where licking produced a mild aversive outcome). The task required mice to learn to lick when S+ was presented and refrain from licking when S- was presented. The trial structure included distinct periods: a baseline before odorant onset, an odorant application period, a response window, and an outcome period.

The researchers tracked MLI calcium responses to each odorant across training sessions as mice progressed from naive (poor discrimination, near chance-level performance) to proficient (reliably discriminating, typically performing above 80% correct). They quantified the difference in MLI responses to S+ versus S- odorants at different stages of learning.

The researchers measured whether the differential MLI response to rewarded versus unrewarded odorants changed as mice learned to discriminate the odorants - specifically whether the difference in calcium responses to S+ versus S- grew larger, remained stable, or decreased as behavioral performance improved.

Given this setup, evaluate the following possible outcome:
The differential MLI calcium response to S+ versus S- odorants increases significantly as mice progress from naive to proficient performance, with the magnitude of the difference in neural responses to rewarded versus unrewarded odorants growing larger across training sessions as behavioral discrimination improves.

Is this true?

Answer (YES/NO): YES